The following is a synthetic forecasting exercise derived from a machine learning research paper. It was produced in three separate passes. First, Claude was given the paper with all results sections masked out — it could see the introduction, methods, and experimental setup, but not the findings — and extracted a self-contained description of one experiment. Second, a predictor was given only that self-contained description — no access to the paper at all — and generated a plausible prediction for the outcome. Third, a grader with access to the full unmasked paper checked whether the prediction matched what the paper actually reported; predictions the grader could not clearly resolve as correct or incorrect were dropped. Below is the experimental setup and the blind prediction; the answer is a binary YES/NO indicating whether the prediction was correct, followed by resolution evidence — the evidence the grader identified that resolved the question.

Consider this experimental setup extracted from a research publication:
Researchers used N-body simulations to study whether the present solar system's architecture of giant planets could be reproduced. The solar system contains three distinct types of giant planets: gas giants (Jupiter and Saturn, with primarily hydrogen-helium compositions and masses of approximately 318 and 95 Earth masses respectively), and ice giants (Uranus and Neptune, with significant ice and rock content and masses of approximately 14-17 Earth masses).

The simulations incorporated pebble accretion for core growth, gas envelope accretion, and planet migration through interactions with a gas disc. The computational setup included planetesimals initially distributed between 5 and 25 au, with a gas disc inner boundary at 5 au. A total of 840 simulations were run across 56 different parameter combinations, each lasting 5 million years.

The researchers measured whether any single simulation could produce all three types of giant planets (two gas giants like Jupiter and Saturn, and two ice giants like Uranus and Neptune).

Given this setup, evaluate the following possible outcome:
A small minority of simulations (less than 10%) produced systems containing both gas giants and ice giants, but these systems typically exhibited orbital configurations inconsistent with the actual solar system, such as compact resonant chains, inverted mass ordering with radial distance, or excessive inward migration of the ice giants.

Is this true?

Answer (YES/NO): NO